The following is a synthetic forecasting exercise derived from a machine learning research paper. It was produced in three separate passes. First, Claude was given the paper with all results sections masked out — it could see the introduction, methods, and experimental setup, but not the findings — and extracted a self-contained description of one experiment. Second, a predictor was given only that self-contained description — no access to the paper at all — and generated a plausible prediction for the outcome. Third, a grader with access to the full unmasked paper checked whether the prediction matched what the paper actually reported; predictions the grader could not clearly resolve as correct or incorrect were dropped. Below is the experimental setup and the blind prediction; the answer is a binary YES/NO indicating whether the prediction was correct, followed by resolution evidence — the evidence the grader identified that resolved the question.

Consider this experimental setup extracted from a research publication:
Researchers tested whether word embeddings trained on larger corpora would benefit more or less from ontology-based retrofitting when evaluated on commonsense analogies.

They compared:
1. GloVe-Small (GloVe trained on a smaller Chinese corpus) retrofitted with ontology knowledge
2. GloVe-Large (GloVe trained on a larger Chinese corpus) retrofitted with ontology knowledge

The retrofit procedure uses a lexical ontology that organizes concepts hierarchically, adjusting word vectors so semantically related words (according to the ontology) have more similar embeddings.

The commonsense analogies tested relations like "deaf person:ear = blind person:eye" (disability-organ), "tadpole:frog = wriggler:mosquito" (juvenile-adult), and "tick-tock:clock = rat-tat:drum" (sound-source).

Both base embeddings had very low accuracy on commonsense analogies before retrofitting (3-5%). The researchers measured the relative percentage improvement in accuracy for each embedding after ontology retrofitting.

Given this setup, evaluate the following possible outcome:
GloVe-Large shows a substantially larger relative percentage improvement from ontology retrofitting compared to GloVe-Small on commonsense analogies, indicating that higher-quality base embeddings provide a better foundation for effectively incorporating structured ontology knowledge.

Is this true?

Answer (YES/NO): NO